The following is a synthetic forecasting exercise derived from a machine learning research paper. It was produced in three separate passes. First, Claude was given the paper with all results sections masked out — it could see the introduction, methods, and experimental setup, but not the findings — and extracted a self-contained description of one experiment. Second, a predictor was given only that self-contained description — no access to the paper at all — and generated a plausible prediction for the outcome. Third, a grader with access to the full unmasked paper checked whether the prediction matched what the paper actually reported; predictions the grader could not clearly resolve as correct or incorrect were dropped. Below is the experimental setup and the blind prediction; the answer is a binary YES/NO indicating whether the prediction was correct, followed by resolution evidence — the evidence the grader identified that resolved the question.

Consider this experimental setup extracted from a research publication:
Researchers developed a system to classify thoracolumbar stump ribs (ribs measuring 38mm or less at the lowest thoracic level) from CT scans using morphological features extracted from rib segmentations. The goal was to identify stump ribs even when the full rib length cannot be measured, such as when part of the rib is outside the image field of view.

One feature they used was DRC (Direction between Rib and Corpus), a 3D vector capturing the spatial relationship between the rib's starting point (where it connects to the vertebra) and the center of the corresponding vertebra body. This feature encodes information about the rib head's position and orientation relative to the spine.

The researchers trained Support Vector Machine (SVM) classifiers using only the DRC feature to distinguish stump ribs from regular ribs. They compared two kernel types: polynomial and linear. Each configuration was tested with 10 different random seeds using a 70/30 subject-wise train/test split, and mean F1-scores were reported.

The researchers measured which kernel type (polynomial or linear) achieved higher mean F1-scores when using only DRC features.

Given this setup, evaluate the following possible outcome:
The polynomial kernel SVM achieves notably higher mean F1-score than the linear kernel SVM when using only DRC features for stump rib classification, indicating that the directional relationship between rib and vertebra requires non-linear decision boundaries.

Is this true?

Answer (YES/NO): NO